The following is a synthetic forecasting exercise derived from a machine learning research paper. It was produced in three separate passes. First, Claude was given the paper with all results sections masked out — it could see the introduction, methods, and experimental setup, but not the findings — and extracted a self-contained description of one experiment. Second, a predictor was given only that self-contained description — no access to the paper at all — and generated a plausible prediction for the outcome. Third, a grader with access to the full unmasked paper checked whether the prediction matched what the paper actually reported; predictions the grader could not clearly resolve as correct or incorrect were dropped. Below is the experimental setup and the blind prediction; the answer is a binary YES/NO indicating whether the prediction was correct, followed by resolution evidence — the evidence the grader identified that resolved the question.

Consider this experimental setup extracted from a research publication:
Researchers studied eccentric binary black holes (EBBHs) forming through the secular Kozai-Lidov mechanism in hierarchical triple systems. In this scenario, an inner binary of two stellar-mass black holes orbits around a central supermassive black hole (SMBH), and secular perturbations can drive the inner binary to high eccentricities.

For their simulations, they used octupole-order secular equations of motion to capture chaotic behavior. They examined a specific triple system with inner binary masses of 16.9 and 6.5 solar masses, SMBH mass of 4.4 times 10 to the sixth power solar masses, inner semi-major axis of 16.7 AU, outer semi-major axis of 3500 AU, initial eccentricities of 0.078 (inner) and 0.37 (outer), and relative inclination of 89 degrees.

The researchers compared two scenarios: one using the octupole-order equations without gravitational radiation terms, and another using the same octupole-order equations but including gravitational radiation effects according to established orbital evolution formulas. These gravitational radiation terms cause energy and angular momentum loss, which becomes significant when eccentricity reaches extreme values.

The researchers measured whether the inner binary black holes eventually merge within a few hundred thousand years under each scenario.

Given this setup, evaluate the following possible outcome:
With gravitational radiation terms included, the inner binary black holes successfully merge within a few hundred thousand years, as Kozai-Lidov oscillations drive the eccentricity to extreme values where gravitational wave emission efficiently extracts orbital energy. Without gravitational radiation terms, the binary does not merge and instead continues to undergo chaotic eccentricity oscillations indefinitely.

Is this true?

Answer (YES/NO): YES